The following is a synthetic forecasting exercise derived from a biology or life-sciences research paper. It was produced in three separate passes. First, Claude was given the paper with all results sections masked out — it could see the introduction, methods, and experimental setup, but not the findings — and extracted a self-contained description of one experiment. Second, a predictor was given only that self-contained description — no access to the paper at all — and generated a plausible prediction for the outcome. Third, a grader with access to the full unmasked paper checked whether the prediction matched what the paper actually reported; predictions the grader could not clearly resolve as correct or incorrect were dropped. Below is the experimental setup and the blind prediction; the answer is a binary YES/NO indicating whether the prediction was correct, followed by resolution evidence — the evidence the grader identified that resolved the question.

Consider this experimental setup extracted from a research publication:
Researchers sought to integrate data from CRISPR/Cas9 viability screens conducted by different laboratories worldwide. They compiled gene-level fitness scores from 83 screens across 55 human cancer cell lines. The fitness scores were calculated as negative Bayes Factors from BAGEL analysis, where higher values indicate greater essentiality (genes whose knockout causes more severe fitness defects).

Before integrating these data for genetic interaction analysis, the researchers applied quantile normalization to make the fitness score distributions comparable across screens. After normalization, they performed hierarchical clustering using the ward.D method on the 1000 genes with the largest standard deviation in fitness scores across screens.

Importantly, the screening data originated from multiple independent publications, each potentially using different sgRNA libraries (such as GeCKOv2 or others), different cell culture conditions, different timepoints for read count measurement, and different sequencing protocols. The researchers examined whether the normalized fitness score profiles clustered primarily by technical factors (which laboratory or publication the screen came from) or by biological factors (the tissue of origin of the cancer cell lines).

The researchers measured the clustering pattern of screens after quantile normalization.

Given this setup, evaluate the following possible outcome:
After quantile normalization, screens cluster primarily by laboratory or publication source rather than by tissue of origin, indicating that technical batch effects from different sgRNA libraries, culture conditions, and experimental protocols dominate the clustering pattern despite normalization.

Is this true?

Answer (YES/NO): YES